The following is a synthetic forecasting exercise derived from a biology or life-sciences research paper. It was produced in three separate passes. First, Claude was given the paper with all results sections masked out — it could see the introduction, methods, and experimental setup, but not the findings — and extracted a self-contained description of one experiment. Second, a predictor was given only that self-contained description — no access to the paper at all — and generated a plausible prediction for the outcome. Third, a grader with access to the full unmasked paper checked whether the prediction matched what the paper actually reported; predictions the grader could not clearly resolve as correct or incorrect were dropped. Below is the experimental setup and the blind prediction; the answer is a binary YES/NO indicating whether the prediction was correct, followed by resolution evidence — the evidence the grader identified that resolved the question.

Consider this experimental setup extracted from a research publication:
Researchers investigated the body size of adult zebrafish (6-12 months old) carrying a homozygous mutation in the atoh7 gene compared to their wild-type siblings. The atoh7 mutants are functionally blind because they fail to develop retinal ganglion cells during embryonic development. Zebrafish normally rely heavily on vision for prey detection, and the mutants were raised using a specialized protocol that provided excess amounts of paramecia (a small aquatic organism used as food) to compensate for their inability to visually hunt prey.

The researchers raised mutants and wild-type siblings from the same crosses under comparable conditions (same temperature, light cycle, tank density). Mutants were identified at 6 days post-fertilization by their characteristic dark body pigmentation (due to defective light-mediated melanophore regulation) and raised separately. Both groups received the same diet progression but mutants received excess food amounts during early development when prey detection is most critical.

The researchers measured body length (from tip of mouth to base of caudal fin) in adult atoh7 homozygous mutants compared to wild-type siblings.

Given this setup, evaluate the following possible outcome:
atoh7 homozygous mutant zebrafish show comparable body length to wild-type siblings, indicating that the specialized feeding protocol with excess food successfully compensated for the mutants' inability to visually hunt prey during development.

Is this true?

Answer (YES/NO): NO